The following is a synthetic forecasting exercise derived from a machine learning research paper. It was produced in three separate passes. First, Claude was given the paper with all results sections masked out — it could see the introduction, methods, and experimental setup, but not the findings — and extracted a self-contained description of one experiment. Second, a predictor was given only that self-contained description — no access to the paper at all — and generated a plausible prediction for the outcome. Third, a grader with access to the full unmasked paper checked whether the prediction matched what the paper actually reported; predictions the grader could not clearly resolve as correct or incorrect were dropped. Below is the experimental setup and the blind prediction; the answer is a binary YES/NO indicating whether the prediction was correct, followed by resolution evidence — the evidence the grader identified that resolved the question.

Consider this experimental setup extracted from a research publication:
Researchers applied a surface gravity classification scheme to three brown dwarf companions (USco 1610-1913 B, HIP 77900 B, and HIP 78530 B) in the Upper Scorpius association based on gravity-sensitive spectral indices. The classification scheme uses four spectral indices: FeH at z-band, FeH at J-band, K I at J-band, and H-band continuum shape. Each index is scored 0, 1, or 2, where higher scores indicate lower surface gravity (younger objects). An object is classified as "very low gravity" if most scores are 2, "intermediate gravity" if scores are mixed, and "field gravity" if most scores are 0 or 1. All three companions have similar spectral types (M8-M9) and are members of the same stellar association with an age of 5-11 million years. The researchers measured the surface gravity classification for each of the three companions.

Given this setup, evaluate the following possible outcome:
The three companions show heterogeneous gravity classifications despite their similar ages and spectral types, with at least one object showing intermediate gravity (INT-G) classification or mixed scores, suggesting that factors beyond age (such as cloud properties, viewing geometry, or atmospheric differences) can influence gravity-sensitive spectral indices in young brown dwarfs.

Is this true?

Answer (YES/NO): YES